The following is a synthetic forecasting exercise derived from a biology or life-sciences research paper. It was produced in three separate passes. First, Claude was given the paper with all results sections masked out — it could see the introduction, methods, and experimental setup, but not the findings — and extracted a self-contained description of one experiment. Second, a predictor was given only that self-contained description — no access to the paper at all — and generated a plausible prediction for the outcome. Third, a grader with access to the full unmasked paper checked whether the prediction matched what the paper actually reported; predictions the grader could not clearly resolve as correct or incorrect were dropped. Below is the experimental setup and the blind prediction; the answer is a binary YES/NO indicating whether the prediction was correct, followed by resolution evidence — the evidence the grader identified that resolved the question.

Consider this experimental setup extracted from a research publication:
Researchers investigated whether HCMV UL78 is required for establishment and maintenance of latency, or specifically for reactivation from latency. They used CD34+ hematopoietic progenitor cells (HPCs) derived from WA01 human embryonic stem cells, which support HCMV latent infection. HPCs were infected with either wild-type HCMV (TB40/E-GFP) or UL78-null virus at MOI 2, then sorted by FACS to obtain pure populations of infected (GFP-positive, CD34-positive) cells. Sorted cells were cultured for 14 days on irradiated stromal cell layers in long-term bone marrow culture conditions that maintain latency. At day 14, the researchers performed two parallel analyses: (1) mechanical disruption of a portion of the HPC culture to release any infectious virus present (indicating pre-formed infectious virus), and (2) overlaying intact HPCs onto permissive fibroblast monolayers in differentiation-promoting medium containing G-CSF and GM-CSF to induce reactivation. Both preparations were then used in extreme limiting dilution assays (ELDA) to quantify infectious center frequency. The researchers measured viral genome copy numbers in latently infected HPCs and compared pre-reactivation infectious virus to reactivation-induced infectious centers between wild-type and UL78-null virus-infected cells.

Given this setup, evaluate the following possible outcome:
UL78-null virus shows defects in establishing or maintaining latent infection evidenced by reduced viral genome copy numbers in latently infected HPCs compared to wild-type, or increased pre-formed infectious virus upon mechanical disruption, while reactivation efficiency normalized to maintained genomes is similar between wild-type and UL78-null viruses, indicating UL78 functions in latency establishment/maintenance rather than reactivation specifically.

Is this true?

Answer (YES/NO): NO